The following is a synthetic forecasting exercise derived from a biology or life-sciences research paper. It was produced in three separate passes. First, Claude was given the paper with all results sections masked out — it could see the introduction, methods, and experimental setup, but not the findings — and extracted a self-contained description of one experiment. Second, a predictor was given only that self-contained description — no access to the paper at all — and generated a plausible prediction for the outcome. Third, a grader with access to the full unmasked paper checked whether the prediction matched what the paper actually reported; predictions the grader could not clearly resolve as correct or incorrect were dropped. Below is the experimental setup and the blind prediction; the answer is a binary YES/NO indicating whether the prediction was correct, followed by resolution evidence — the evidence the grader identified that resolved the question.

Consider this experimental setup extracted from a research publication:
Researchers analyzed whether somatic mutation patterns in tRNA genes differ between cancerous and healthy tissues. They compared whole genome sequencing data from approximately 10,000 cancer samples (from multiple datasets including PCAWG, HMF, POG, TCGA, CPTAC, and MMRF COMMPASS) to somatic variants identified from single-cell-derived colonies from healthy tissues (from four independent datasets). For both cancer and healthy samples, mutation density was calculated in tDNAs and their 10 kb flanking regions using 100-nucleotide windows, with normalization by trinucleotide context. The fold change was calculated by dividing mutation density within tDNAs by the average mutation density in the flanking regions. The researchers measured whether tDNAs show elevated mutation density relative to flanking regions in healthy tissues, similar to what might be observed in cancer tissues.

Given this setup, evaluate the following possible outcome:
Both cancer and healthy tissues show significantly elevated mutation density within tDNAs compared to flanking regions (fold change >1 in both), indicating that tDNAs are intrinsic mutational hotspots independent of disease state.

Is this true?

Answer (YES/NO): YES